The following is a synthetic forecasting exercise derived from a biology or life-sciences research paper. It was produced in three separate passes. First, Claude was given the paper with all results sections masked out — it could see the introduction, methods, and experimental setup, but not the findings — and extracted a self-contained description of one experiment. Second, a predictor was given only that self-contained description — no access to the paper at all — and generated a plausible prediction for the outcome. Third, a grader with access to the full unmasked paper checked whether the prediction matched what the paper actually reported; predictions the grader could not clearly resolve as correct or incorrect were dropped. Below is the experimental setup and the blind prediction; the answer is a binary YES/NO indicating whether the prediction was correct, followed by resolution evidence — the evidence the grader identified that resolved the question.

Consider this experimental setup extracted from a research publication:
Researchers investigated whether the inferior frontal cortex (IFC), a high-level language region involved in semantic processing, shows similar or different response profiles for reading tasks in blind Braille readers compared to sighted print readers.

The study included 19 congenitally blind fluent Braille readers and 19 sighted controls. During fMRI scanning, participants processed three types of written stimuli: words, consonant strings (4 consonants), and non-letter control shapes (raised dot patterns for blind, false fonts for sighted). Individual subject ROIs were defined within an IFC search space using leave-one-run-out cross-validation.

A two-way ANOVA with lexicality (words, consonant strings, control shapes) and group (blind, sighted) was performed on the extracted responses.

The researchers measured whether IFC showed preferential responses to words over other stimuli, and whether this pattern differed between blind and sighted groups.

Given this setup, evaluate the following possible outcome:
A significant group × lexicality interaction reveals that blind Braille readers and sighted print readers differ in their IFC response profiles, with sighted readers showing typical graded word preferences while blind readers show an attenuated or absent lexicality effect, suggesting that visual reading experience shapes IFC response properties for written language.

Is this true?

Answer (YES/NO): NO